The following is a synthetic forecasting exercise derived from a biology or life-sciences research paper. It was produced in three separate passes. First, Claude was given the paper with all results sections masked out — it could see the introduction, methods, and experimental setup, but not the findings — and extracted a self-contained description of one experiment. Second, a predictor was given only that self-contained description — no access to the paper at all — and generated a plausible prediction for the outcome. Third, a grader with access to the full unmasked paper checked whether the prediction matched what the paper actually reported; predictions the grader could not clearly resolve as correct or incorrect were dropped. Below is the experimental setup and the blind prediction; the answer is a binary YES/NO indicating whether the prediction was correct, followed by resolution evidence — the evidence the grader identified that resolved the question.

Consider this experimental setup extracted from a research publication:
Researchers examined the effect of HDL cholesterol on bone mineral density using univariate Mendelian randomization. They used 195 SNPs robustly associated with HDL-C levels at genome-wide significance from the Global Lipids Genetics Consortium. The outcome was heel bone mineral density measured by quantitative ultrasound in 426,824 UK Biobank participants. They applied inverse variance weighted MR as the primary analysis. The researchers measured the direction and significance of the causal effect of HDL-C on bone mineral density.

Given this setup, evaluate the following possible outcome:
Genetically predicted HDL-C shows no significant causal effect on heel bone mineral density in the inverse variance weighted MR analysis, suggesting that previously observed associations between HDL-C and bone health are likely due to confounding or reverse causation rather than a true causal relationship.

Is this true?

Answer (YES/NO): YES